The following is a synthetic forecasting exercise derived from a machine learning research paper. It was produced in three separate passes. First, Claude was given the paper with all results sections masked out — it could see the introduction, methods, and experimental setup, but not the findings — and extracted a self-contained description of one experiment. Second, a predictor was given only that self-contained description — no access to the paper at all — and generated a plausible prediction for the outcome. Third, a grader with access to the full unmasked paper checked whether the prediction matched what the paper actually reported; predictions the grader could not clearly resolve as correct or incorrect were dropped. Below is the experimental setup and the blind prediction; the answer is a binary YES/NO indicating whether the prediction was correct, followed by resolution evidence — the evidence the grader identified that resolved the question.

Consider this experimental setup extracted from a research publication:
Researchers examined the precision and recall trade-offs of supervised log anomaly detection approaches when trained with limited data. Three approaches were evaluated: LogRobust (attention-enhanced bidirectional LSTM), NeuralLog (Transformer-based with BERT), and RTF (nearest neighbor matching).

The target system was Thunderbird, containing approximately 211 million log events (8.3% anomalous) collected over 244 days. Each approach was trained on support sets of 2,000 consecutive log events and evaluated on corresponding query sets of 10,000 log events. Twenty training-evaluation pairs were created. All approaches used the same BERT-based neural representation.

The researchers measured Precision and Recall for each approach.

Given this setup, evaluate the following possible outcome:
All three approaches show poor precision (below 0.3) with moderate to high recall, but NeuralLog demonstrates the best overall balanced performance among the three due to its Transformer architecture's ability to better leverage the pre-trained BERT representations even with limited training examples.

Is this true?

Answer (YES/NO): NO